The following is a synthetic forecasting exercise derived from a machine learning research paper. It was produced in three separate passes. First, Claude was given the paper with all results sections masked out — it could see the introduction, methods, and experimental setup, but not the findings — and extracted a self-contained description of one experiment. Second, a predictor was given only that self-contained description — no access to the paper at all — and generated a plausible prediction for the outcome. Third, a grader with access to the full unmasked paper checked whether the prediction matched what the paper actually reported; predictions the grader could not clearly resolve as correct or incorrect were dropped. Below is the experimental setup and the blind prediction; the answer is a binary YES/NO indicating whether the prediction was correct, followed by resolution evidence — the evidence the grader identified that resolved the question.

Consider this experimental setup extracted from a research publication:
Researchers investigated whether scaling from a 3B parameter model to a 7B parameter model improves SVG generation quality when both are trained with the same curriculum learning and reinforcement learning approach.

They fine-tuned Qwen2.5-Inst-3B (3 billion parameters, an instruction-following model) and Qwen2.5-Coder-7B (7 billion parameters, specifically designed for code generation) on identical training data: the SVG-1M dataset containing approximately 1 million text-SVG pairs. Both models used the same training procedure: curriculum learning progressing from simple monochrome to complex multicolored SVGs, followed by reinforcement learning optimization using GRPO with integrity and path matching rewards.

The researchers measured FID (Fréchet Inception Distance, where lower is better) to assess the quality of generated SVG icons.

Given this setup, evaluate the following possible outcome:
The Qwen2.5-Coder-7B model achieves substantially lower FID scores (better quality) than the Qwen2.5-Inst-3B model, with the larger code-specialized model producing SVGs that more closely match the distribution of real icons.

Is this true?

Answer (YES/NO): YES